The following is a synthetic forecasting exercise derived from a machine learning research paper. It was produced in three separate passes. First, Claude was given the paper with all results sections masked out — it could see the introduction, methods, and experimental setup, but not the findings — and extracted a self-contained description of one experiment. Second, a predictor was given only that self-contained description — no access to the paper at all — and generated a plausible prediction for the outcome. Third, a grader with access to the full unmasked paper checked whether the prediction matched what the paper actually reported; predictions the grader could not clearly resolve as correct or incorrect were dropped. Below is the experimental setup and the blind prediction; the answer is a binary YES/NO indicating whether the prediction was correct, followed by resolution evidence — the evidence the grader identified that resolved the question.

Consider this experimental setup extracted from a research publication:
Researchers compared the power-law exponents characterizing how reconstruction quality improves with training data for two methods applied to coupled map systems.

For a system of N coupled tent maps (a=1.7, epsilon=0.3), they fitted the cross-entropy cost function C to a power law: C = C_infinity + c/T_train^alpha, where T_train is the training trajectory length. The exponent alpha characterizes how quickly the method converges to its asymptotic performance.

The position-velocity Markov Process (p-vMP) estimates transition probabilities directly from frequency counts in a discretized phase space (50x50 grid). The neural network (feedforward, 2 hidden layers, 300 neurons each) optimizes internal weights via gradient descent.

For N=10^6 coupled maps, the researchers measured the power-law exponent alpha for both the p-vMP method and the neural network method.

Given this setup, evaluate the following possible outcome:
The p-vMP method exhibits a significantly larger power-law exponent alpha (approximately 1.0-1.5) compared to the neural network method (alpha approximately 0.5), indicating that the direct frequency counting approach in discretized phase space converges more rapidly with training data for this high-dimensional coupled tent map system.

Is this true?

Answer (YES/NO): NO